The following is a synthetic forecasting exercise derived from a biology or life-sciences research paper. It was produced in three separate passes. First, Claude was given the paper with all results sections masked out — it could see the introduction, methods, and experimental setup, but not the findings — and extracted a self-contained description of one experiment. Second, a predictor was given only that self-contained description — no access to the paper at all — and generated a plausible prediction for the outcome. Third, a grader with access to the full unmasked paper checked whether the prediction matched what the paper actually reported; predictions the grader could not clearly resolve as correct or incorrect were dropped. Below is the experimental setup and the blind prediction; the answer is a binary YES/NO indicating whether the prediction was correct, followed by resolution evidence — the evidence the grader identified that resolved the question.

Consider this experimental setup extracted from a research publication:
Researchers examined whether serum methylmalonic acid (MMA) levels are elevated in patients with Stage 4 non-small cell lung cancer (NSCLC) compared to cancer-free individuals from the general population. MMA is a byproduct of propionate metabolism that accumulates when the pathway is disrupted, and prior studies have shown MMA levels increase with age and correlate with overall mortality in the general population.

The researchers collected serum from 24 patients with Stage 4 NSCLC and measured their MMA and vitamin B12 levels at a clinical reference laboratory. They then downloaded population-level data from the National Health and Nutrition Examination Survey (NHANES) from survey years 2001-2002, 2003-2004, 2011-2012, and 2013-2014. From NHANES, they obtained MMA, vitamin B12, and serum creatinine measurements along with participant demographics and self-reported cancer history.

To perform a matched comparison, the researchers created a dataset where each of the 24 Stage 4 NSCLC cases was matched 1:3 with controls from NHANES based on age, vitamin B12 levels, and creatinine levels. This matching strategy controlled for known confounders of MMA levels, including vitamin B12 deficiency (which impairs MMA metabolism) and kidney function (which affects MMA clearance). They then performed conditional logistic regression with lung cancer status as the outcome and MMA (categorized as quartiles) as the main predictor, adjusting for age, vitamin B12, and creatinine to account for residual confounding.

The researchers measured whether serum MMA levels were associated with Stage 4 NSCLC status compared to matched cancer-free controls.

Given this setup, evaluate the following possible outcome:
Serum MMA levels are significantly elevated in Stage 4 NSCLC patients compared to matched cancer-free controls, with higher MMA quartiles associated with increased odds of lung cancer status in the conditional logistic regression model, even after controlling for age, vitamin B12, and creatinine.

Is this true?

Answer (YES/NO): YES